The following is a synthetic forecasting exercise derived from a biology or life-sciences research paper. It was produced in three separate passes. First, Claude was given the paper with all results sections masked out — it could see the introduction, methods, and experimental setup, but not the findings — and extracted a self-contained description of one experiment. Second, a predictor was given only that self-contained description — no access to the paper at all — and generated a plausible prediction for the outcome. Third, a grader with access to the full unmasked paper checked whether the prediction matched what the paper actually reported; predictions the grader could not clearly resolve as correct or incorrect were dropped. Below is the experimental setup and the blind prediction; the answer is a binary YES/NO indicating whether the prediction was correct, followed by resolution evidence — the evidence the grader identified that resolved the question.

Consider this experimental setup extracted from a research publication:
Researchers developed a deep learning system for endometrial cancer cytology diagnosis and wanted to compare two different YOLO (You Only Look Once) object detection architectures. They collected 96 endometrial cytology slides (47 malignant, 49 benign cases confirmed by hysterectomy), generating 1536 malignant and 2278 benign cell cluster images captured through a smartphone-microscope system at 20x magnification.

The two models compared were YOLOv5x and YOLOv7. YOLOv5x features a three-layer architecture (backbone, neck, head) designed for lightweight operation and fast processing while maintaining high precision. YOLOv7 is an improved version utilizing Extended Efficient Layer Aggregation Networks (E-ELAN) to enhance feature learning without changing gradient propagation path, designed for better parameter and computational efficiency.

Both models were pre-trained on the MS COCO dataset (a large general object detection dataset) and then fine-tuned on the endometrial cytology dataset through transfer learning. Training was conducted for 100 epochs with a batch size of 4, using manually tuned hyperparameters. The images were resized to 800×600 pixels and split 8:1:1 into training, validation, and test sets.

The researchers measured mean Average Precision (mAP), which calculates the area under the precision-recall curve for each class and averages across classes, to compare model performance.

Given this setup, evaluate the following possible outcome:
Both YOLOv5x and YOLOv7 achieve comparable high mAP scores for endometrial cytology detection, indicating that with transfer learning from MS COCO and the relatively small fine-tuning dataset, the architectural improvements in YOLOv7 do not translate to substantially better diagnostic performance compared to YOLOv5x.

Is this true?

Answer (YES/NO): NO